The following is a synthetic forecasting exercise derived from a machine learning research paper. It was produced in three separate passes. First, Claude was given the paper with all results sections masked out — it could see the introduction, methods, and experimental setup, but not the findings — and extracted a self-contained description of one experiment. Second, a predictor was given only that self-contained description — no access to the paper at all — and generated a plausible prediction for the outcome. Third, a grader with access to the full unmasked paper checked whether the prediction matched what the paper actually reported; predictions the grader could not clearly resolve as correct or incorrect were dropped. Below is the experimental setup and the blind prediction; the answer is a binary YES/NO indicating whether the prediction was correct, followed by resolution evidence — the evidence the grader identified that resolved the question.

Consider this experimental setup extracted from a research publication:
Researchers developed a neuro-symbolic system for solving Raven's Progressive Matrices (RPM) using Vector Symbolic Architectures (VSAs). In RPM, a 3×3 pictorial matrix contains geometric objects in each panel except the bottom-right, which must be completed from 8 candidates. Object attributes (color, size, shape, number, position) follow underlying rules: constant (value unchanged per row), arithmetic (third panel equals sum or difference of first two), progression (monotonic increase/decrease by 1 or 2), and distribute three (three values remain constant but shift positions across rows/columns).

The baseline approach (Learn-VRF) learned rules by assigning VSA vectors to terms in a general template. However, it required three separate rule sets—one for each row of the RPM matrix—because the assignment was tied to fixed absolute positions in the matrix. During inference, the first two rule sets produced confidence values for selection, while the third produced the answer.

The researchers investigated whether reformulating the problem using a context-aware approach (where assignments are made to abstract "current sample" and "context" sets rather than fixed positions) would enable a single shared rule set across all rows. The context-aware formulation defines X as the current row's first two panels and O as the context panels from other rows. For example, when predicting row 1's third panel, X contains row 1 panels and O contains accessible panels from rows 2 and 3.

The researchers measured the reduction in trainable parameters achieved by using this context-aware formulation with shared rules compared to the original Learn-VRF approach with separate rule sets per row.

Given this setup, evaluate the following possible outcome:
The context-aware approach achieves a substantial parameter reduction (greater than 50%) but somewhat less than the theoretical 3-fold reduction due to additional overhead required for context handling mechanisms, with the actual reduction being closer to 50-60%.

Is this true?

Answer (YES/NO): NO